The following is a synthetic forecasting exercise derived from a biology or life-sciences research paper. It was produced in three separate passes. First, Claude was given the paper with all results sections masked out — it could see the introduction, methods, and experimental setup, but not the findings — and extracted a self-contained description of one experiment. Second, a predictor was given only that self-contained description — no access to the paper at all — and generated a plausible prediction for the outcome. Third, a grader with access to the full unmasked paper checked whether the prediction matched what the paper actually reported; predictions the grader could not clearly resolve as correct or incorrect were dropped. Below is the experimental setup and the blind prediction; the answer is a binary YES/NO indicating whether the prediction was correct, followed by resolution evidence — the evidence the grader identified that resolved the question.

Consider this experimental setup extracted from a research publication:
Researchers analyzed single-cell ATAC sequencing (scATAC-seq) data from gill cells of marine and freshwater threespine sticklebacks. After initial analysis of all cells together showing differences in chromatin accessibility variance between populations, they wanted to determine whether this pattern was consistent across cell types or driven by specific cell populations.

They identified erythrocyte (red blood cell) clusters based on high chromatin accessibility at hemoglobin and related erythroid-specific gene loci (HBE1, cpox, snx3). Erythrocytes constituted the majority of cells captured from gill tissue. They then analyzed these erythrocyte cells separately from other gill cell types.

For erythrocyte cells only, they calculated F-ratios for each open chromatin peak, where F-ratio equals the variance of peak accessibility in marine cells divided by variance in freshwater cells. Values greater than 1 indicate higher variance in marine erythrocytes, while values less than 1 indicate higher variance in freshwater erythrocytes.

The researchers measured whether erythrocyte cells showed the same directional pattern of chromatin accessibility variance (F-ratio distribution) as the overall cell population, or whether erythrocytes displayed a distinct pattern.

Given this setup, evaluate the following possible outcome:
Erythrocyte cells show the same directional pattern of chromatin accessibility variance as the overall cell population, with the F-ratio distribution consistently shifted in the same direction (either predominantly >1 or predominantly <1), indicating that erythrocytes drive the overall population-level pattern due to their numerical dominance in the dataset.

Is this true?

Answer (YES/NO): YES